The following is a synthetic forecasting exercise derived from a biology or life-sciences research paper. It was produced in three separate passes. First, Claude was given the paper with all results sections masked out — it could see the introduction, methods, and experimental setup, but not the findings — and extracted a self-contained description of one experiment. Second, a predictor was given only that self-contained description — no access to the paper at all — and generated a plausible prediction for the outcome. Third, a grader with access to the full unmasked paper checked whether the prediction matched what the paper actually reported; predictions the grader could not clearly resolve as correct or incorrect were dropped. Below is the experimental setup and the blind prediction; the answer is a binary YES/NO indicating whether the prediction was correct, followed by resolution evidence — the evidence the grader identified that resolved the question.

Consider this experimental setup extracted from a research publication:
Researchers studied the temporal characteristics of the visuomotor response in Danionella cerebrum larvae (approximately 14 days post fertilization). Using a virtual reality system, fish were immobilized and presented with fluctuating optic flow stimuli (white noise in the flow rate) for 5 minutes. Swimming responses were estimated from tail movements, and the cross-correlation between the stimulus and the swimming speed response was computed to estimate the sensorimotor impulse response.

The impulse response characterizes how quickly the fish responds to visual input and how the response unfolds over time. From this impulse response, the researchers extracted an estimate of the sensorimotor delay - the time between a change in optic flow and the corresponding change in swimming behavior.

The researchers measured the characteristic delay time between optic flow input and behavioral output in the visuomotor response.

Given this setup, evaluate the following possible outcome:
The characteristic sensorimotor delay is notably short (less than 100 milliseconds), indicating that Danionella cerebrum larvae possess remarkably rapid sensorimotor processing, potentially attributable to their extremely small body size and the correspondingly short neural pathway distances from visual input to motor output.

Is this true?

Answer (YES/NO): NO